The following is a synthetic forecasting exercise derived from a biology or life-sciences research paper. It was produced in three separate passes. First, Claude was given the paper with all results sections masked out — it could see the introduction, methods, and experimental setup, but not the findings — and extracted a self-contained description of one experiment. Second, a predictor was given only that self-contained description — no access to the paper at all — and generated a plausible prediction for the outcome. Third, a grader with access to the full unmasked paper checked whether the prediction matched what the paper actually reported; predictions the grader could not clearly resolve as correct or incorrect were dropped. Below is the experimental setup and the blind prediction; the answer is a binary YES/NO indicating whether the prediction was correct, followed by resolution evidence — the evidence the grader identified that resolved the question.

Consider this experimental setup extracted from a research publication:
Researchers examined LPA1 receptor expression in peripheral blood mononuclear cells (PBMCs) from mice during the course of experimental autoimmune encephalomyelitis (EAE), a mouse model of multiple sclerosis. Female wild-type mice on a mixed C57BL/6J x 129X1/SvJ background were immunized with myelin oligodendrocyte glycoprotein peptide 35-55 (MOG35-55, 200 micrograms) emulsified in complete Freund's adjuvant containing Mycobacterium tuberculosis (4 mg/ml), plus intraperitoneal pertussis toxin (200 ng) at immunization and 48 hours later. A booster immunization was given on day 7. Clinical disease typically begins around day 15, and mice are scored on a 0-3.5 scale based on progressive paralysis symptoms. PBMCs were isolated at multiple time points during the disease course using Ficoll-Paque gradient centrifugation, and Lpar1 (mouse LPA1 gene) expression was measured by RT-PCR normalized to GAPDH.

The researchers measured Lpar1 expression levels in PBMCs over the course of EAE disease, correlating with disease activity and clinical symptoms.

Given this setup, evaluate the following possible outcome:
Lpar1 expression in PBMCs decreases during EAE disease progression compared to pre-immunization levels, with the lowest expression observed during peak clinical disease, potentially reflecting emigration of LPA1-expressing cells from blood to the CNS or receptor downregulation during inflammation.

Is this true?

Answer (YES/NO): NO